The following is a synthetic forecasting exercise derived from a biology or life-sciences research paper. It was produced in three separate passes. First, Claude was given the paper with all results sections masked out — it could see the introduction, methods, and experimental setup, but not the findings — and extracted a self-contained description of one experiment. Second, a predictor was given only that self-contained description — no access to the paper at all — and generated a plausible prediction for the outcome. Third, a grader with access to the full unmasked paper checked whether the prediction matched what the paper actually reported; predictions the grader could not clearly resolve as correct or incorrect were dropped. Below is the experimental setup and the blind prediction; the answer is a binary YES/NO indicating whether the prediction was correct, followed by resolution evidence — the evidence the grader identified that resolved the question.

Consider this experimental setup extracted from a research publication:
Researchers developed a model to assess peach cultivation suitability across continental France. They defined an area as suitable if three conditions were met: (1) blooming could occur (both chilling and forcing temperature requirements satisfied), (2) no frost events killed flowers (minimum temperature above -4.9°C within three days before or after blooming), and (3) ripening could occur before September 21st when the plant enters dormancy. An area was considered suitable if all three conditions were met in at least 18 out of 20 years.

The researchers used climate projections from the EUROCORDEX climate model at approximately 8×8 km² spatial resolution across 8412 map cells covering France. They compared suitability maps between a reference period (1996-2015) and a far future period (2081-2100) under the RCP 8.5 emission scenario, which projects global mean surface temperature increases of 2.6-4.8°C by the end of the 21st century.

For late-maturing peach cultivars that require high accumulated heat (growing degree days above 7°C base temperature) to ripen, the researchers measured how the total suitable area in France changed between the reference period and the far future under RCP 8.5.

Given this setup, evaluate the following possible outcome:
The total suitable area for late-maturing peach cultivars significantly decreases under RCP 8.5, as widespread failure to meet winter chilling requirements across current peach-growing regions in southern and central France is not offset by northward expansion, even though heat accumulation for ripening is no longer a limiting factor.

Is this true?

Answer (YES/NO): YES